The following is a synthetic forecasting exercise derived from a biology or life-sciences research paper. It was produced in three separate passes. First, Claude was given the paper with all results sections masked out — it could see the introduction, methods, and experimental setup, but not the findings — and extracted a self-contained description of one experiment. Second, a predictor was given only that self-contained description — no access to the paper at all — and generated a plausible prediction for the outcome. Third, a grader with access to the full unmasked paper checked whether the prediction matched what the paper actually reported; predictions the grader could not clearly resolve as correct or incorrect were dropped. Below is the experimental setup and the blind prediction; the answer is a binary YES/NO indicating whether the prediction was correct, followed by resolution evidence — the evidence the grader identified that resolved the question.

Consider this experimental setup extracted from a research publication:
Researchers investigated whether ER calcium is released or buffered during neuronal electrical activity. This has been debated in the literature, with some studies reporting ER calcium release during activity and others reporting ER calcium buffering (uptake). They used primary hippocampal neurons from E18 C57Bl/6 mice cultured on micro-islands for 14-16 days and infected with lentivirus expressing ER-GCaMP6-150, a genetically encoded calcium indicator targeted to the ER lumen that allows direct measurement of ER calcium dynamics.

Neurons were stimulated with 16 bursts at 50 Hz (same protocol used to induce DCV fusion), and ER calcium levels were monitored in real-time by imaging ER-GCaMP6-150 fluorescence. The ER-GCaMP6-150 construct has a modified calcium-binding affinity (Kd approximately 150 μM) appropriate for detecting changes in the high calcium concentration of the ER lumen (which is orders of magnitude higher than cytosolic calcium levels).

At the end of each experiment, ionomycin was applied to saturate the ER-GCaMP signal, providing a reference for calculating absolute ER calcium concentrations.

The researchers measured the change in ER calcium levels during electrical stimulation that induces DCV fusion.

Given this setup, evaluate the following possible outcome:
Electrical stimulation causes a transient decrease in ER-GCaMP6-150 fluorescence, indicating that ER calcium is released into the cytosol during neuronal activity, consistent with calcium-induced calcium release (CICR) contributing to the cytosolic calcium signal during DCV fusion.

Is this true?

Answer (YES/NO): NO